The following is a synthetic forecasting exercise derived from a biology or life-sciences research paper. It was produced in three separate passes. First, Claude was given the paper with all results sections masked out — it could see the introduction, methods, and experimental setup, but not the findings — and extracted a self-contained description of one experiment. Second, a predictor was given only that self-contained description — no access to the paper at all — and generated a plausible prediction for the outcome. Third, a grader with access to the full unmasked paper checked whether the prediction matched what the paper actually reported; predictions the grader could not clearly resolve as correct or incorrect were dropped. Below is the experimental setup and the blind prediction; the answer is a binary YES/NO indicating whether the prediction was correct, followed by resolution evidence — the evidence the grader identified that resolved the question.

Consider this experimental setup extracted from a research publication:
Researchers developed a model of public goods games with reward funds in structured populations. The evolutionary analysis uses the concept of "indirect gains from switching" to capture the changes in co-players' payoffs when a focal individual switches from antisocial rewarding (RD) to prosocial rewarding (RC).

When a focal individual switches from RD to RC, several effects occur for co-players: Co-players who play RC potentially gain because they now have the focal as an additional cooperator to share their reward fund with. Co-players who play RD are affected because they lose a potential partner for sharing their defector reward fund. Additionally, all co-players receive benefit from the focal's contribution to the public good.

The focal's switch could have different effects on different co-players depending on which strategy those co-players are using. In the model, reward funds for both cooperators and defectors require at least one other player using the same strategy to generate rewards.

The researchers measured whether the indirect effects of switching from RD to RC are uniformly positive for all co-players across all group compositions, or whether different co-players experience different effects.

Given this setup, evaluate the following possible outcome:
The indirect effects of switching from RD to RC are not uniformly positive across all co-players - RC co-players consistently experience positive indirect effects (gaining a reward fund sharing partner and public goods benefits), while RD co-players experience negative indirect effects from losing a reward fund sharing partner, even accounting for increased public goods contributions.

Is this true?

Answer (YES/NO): NO